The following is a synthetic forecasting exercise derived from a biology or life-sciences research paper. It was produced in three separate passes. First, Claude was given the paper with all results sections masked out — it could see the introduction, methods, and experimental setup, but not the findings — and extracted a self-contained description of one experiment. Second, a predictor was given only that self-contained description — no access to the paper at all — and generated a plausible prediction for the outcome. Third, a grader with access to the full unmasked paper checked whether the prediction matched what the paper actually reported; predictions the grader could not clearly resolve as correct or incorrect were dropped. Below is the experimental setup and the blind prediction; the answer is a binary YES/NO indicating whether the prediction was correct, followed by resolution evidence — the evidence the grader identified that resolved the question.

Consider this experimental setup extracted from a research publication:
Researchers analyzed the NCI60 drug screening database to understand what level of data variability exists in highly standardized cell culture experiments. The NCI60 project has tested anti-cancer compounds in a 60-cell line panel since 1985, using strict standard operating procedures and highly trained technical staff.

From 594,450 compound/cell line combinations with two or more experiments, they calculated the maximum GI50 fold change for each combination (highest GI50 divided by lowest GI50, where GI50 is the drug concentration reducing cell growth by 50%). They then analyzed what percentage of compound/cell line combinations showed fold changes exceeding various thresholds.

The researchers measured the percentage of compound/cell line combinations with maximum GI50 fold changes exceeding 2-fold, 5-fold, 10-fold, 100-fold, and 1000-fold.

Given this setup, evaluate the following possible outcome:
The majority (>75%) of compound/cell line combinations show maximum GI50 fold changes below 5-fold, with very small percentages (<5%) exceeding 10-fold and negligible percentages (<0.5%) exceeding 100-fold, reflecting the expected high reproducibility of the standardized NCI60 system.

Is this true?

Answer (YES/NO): NO